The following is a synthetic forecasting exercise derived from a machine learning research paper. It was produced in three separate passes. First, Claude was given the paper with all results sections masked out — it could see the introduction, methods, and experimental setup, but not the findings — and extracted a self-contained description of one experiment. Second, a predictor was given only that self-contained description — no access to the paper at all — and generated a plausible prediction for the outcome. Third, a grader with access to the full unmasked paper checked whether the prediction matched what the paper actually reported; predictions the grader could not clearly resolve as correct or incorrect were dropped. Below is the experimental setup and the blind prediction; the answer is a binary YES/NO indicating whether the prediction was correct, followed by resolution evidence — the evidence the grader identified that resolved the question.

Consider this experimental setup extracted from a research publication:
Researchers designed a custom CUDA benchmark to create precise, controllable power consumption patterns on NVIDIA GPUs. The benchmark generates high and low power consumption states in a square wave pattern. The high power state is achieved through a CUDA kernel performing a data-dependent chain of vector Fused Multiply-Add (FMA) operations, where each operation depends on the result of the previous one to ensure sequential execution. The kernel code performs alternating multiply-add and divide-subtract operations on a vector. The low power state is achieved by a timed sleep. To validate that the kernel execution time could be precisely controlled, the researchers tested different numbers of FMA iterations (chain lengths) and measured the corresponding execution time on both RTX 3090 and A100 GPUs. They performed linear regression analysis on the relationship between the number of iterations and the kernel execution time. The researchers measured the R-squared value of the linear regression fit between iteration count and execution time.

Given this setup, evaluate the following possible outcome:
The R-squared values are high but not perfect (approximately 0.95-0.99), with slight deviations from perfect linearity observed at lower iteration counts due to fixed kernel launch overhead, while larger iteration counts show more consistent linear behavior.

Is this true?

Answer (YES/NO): NO